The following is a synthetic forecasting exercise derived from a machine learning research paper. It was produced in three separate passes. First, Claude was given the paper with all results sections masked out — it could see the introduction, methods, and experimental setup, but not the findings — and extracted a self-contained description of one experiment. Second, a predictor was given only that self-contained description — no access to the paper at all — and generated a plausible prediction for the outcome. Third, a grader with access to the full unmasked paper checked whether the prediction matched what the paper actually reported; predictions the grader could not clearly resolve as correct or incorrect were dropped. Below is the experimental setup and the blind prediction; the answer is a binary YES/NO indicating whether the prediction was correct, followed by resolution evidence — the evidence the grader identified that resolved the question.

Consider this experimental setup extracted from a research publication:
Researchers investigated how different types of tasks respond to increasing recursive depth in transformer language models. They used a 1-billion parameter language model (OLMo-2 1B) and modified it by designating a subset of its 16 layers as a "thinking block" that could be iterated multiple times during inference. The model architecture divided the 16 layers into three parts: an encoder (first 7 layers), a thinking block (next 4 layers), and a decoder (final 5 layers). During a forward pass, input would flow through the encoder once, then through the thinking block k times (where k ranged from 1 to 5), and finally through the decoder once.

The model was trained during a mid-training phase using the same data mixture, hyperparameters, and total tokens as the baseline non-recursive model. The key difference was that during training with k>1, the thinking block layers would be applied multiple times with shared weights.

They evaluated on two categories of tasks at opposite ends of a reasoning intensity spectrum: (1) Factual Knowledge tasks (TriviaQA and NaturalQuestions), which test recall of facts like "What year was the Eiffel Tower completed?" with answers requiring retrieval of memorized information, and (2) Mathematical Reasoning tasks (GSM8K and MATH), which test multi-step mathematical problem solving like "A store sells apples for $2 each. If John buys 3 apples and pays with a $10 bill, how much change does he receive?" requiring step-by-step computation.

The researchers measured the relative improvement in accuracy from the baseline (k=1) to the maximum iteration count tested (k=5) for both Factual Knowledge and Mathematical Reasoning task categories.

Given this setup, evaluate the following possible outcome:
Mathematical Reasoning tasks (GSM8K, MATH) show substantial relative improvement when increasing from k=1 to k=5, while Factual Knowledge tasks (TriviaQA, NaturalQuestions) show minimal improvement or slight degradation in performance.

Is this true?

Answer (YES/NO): NO